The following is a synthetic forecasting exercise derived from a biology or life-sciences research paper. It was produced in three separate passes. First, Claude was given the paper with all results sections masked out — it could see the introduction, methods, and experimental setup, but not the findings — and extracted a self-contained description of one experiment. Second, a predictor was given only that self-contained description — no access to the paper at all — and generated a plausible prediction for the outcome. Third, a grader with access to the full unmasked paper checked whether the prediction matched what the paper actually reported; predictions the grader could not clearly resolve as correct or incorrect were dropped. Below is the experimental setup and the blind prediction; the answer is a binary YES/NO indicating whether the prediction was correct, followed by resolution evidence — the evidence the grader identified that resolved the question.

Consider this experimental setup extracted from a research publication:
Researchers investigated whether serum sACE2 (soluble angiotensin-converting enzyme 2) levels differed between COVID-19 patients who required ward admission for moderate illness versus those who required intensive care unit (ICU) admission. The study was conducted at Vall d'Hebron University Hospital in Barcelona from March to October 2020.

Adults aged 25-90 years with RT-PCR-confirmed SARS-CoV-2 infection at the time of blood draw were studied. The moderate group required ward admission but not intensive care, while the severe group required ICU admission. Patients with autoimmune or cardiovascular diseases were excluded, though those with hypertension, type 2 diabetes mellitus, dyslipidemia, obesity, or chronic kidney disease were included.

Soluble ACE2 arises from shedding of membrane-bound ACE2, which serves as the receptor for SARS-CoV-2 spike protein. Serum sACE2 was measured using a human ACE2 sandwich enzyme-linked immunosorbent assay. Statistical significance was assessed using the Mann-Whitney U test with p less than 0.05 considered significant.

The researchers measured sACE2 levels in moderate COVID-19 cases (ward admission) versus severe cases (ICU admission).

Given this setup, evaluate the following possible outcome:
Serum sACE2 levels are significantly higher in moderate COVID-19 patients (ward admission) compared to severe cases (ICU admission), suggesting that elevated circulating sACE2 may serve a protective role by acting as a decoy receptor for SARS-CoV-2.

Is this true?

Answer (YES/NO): YES